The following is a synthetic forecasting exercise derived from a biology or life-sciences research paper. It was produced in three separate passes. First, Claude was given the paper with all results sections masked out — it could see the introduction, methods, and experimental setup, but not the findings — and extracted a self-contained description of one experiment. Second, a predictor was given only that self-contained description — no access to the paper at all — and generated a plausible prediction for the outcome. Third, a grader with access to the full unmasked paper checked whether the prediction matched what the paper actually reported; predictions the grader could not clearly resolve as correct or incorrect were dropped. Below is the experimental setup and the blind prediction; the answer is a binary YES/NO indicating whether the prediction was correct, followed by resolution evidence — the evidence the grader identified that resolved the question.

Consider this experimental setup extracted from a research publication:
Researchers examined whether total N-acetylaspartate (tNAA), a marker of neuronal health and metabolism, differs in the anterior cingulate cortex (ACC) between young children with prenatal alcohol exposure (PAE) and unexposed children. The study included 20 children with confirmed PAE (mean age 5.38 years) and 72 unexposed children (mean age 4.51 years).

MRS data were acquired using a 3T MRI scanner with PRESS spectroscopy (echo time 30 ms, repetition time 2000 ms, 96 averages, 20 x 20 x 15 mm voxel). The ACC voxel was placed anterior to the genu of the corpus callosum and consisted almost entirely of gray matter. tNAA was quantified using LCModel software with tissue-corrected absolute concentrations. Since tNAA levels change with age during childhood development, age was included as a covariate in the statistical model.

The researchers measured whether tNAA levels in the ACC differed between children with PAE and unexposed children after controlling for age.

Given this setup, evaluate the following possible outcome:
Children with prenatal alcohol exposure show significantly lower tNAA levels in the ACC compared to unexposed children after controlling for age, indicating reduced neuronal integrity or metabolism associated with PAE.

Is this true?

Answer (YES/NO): NO